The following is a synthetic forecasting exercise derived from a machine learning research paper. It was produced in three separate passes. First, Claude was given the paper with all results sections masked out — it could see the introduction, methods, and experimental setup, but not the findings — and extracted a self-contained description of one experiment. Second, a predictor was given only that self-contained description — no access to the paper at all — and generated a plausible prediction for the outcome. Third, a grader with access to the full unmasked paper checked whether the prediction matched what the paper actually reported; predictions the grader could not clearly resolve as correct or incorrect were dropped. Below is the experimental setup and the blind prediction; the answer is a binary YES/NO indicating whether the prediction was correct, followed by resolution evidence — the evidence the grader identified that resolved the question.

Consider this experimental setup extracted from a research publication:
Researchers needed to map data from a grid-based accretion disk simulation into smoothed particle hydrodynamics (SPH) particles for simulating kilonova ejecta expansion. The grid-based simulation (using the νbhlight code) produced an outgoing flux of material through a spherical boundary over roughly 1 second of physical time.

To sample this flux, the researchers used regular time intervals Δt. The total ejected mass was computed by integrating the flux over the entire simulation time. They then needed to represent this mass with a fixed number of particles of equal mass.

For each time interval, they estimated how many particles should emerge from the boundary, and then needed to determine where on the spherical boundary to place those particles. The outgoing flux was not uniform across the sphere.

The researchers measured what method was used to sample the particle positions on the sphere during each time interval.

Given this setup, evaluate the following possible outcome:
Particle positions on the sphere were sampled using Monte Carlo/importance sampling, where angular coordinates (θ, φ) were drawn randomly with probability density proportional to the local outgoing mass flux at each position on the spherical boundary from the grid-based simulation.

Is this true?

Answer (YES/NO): YES